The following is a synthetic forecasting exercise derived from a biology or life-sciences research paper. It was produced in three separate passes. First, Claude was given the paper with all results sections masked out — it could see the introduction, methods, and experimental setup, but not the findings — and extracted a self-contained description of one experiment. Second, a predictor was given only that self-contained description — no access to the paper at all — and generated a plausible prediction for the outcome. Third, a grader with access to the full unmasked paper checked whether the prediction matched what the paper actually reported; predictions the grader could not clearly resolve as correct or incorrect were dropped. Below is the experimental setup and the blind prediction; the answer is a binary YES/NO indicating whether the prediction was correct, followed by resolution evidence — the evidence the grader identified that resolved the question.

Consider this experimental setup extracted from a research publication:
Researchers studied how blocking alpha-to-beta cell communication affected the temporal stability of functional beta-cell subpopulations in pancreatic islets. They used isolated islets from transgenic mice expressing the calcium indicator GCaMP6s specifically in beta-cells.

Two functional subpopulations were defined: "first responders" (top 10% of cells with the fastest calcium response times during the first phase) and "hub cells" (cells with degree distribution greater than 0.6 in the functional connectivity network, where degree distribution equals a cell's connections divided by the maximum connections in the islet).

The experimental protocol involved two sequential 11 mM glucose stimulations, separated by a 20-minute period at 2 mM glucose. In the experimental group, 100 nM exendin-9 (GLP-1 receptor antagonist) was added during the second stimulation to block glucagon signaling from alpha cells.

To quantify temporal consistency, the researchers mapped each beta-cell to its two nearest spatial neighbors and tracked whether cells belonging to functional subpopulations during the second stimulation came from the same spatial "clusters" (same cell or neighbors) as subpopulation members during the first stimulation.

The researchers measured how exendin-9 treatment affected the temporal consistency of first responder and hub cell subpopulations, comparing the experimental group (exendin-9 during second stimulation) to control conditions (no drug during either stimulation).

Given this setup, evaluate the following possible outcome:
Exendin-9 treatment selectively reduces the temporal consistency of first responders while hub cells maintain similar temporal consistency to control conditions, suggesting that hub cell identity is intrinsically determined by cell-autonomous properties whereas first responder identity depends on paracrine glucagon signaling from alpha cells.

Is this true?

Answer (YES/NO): NO